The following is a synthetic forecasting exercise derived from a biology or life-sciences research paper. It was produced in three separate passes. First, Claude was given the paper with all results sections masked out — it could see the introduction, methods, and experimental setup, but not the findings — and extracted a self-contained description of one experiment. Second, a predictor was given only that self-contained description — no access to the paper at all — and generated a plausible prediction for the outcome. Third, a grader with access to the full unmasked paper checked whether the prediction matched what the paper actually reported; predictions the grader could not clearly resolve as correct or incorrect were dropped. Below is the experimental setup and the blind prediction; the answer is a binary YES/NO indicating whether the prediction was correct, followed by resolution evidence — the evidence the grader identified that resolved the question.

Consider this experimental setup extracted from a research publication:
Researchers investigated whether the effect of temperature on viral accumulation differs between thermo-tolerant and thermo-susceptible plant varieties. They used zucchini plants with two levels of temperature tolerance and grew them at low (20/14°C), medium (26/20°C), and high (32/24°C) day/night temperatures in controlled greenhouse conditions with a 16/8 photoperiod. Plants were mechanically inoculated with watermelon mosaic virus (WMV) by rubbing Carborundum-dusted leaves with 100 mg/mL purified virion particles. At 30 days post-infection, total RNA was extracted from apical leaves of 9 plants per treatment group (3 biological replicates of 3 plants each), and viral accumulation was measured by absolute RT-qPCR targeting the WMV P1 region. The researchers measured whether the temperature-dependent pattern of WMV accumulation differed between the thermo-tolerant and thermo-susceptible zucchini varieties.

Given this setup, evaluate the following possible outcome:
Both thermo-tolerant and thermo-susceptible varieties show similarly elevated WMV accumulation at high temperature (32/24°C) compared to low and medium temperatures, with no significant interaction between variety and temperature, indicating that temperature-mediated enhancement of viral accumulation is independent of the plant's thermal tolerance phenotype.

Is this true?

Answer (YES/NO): NO